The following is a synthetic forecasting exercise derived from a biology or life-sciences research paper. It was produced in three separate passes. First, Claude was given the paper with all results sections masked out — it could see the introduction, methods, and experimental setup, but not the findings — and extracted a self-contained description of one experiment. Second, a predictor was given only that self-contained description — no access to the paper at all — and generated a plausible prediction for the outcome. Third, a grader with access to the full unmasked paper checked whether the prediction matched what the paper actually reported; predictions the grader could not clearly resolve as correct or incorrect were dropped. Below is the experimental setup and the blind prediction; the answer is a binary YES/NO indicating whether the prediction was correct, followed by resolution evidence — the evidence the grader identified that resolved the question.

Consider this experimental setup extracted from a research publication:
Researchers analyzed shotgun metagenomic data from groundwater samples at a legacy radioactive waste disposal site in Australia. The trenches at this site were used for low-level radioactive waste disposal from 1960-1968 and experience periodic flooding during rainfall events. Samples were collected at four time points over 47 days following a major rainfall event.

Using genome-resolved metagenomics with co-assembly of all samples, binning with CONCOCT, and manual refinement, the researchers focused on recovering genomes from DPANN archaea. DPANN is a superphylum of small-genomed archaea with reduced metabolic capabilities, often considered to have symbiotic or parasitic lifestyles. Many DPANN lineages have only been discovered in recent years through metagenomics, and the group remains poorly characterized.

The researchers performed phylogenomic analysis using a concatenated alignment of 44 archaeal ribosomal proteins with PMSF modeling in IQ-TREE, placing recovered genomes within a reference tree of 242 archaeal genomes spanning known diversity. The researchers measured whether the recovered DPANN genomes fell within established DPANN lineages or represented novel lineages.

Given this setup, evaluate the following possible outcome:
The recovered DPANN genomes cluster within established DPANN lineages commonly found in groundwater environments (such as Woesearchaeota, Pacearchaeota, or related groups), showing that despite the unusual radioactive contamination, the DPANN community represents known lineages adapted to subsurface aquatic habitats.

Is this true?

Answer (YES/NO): NO